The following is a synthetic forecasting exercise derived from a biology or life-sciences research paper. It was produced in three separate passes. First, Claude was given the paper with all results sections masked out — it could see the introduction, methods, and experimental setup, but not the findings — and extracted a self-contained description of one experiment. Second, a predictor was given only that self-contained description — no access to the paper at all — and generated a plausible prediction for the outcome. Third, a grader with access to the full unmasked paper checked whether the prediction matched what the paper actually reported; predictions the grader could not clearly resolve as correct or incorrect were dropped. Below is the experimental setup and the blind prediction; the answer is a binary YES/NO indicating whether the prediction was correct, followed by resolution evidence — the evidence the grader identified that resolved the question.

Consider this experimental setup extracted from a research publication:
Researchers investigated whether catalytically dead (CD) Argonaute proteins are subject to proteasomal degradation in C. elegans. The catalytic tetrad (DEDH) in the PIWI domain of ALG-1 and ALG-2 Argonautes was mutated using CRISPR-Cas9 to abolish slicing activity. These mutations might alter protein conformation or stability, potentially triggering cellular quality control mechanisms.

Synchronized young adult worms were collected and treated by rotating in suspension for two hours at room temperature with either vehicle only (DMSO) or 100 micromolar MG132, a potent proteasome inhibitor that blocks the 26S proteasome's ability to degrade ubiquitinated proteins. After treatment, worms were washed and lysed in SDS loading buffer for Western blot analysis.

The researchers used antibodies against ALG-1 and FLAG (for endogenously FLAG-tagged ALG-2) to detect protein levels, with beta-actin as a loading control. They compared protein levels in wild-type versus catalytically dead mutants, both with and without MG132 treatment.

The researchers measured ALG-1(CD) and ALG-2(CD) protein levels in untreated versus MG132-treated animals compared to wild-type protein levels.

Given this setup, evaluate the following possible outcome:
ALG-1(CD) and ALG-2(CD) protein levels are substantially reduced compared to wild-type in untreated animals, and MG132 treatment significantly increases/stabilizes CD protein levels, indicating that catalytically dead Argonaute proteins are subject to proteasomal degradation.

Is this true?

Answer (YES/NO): NO